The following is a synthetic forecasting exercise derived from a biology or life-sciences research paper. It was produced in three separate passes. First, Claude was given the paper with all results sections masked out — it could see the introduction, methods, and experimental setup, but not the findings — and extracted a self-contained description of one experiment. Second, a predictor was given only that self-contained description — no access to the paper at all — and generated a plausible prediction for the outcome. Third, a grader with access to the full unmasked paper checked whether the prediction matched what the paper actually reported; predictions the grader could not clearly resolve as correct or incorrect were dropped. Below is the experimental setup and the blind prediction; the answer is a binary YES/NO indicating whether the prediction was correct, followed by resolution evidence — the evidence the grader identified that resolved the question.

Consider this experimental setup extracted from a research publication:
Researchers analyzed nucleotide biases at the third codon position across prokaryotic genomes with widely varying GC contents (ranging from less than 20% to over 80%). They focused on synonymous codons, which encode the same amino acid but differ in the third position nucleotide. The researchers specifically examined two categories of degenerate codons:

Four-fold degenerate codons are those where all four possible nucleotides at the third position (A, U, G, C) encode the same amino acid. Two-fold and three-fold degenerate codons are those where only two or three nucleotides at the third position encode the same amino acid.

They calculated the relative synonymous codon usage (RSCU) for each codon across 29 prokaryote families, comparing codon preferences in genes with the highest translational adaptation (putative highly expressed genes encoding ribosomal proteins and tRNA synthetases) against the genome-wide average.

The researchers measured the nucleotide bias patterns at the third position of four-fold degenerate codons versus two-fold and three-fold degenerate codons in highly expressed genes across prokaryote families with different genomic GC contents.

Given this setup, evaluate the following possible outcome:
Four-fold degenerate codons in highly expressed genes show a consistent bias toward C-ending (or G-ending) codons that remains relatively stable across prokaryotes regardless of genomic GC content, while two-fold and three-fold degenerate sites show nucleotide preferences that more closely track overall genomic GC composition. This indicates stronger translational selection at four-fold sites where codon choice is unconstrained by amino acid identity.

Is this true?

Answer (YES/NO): NO